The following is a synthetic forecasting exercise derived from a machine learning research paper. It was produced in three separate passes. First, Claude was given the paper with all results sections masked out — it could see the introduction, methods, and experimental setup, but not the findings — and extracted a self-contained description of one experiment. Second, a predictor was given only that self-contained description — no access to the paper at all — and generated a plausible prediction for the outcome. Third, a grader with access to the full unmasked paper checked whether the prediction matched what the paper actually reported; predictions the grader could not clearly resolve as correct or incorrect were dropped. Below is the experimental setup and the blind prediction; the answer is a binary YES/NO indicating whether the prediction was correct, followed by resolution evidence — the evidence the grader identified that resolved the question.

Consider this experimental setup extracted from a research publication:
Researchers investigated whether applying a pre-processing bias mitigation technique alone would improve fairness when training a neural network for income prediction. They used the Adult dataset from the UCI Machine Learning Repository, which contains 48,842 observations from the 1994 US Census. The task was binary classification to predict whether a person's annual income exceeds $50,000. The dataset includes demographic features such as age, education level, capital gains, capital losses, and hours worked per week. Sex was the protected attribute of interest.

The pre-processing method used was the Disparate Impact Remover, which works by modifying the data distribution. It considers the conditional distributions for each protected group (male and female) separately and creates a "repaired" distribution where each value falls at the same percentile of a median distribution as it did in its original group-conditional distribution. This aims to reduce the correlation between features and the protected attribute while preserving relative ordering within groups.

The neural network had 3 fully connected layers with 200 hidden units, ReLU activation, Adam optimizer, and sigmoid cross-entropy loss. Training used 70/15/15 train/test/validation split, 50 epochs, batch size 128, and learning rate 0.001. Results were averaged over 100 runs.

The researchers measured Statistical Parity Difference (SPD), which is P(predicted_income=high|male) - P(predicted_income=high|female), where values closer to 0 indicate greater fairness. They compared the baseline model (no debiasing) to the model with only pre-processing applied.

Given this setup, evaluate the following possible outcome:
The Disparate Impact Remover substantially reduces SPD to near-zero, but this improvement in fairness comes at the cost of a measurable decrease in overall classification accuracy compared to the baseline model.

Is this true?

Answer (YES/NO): NO